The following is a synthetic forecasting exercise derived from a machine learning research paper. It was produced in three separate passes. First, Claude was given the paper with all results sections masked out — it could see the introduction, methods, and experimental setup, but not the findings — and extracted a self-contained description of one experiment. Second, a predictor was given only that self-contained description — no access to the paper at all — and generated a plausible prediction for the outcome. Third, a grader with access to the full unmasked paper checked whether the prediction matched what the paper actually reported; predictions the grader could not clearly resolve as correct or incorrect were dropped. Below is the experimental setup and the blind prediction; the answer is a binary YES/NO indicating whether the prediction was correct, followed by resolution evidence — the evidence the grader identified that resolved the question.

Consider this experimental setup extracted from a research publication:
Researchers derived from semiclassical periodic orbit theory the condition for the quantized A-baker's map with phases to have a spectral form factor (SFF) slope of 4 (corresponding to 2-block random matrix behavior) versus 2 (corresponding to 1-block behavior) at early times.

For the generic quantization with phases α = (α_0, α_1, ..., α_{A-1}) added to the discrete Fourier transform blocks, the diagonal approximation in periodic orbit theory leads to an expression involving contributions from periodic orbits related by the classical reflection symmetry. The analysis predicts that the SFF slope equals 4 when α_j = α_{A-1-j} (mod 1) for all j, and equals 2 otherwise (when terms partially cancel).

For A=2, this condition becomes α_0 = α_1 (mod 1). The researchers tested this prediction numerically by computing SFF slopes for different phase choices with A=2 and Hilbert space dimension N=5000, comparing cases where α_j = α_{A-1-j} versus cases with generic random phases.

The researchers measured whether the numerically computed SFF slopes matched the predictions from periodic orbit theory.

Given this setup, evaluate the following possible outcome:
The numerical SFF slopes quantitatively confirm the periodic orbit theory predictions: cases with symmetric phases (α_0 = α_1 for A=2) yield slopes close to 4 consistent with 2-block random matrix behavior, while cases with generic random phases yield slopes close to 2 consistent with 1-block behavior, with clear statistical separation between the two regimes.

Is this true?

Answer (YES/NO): YES